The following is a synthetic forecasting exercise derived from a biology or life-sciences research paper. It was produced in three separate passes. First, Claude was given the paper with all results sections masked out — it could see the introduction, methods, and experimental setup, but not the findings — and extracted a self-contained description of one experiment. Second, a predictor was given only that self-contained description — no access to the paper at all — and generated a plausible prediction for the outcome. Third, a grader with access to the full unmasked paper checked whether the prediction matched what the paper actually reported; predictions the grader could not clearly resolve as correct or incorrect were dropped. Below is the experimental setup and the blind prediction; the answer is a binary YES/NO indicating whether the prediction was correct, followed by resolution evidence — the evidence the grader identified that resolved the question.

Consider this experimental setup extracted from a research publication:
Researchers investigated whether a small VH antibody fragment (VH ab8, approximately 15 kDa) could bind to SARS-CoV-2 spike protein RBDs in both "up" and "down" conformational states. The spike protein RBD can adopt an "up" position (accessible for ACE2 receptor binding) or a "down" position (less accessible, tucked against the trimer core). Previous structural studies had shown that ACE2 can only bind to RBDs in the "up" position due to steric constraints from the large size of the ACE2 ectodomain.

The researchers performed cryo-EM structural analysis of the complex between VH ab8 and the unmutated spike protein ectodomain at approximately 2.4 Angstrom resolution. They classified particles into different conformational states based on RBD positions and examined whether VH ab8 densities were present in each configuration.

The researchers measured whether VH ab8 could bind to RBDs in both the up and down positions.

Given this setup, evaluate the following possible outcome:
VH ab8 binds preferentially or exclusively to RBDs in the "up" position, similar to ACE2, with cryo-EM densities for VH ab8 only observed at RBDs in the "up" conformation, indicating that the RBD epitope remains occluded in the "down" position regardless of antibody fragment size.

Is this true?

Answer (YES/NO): NO